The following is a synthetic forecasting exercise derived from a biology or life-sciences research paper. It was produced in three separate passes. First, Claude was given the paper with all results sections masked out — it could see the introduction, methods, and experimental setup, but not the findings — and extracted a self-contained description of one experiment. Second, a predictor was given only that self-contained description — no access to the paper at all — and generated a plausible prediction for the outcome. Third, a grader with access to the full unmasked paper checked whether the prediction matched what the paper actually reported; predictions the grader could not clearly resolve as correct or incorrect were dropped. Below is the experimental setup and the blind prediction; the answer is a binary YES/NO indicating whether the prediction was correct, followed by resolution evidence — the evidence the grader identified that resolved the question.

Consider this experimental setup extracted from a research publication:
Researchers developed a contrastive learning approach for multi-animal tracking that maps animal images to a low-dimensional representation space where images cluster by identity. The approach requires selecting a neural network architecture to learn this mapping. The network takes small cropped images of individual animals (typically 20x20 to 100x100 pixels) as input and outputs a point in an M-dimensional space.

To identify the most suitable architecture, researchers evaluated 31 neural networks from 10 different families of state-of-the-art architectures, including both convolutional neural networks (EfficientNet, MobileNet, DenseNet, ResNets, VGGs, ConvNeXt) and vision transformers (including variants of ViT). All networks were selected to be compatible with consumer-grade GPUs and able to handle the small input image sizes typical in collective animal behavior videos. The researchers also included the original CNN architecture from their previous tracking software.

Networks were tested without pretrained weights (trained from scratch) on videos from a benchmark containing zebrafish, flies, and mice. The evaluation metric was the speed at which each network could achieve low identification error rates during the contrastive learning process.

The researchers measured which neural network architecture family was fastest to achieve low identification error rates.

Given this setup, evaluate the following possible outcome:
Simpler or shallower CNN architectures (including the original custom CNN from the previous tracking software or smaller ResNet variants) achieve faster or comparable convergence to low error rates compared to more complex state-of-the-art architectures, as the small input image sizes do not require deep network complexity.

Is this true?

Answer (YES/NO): YES